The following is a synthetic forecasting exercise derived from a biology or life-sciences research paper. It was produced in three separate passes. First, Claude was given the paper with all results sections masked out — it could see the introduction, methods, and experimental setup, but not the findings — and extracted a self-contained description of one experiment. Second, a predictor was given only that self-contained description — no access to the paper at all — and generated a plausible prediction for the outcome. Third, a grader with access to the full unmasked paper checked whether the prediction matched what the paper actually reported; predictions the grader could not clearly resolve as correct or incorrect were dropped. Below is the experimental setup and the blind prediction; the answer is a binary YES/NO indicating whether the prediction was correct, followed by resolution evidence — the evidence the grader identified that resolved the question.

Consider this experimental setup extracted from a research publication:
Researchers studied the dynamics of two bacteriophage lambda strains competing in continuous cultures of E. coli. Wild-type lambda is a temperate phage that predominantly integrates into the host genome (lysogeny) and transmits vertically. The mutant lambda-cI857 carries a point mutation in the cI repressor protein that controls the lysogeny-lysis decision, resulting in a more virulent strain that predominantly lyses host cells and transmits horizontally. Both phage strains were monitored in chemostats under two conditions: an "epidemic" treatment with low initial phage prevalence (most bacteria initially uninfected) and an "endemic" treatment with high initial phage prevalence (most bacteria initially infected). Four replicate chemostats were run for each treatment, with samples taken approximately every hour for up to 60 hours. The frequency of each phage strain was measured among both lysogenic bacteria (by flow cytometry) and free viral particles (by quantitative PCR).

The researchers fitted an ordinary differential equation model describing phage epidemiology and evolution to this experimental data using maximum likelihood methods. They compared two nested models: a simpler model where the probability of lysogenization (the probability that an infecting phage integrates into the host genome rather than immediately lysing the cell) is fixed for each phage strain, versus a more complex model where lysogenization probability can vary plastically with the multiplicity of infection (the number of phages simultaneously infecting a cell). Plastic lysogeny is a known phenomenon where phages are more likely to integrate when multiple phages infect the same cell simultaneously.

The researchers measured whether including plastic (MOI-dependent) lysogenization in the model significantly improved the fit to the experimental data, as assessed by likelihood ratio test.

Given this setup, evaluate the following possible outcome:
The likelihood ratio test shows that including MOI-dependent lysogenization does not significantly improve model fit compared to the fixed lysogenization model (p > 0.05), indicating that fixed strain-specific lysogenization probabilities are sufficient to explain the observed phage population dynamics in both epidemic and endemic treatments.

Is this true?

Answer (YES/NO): NO